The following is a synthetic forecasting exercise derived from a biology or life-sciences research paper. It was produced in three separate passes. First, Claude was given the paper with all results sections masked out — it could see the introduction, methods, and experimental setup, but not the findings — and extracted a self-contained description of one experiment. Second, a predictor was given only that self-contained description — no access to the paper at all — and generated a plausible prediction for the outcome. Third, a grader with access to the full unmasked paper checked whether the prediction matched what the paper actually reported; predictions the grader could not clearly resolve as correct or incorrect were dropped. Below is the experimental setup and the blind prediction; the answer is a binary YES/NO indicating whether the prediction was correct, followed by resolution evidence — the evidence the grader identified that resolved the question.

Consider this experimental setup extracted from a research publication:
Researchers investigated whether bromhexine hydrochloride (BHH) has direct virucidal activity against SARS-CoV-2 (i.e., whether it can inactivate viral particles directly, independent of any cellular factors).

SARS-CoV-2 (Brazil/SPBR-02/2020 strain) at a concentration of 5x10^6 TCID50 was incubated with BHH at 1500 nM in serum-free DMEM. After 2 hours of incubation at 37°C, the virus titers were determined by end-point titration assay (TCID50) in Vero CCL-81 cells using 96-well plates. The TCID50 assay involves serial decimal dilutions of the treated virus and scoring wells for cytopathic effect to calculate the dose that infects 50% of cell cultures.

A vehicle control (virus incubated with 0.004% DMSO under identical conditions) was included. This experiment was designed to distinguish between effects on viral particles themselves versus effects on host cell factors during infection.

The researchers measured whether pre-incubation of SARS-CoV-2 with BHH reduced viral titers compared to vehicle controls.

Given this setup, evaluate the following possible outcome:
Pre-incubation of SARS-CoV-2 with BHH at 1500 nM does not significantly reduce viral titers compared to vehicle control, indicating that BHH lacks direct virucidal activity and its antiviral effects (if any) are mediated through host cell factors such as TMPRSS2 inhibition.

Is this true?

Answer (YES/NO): YES